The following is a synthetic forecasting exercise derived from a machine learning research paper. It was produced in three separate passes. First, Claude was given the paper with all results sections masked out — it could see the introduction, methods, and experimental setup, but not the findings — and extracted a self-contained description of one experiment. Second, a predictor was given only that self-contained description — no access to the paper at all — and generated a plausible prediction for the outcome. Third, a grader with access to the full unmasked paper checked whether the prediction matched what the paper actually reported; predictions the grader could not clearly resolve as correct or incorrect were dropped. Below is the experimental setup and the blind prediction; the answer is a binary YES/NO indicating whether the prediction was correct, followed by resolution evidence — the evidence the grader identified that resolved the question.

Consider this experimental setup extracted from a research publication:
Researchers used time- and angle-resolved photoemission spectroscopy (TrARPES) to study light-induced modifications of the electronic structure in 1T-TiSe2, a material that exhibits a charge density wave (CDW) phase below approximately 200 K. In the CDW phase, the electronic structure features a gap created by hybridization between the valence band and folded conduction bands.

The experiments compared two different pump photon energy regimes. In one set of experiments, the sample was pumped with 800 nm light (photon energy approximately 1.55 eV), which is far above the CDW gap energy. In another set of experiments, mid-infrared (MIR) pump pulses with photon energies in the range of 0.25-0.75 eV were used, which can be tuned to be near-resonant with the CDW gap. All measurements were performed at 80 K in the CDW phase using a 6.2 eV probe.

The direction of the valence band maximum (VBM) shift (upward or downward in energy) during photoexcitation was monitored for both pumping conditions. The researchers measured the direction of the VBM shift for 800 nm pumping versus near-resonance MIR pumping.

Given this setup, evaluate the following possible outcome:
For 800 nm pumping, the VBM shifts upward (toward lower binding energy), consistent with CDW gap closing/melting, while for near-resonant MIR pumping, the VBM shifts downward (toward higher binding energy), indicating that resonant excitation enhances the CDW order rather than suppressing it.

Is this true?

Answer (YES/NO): NO